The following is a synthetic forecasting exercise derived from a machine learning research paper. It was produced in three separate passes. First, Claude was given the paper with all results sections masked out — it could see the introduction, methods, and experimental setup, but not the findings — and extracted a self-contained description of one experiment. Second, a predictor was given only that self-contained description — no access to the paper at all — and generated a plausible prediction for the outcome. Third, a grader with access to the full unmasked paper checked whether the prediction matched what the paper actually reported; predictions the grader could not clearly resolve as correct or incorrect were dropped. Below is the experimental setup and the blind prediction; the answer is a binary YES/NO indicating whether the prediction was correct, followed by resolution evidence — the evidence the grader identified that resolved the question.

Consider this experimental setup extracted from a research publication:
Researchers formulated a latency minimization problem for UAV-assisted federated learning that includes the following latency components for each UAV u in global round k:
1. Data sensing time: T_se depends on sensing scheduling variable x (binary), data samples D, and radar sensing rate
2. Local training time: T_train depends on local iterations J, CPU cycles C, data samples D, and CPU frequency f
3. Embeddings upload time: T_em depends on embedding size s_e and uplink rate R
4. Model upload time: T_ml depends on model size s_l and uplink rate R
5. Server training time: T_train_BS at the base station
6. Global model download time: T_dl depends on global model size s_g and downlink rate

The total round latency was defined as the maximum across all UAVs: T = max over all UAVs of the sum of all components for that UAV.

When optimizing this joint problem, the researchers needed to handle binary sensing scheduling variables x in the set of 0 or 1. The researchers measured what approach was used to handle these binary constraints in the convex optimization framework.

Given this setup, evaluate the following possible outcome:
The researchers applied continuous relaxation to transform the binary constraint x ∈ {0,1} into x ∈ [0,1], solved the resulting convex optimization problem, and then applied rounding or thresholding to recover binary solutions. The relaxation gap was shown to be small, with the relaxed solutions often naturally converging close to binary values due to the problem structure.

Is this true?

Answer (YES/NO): NO